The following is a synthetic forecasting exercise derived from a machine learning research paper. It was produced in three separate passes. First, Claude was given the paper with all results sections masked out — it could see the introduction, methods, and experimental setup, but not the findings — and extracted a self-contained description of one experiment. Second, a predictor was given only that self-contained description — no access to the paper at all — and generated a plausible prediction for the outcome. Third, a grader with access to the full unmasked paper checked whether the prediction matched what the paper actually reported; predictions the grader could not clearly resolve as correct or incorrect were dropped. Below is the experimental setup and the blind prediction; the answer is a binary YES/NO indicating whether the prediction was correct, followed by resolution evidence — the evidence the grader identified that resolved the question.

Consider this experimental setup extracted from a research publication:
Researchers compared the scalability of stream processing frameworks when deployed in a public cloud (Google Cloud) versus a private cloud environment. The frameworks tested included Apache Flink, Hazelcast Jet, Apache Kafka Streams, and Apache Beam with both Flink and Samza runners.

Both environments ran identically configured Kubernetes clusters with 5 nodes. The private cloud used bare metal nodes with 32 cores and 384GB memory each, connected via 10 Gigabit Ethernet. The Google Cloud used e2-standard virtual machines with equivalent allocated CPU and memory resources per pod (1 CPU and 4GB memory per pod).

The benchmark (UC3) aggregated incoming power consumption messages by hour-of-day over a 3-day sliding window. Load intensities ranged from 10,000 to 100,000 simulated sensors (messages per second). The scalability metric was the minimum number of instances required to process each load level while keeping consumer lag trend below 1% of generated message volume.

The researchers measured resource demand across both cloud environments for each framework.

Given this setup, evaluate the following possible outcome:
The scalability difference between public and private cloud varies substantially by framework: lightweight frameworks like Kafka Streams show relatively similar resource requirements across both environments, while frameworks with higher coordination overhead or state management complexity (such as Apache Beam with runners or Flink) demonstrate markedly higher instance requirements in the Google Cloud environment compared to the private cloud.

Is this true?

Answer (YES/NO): NO